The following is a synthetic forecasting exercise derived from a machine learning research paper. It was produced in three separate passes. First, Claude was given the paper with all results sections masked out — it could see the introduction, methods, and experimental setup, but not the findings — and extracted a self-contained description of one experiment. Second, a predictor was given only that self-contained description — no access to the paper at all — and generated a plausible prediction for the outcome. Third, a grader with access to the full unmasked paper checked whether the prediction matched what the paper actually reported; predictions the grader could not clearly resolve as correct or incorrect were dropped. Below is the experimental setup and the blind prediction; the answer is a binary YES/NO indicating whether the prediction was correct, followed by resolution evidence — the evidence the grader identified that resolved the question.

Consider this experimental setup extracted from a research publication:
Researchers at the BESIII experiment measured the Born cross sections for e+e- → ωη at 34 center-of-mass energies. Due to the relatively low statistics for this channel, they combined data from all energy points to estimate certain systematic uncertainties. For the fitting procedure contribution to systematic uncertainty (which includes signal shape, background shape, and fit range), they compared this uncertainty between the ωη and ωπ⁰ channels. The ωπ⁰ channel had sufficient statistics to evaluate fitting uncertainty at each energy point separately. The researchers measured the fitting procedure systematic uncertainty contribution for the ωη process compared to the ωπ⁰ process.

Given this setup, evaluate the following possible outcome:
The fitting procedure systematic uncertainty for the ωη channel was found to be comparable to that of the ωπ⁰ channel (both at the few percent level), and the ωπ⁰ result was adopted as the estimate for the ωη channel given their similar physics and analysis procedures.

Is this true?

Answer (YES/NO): NO